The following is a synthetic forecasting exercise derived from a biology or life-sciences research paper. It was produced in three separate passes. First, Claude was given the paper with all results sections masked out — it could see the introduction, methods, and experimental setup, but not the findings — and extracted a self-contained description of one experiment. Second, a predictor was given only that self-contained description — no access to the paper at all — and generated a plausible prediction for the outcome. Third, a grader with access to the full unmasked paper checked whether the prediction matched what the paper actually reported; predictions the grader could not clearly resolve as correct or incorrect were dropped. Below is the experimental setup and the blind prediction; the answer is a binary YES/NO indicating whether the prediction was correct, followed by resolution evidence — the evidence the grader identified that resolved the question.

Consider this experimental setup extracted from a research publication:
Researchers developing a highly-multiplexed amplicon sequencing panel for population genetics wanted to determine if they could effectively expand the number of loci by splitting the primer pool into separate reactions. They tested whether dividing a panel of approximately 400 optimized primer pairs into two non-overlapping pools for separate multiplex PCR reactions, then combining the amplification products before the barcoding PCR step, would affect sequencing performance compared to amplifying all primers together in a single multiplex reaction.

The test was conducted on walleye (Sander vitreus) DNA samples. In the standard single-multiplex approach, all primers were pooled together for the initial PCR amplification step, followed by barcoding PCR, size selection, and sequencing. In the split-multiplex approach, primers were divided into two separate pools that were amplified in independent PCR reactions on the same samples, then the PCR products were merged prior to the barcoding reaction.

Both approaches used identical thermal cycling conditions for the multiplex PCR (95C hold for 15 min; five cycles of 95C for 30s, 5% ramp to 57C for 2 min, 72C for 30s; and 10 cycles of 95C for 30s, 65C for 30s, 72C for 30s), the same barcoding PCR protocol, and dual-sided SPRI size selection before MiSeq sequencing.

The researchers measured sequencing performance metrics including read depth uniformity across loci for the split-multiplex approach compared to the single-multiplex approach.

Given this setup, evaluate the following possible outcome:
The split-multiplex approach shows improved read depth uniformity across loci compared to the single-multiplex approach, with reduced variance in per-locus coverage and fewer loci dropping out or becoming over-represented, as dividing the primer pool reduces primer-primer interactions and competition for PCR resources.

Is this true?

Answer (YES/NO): NO